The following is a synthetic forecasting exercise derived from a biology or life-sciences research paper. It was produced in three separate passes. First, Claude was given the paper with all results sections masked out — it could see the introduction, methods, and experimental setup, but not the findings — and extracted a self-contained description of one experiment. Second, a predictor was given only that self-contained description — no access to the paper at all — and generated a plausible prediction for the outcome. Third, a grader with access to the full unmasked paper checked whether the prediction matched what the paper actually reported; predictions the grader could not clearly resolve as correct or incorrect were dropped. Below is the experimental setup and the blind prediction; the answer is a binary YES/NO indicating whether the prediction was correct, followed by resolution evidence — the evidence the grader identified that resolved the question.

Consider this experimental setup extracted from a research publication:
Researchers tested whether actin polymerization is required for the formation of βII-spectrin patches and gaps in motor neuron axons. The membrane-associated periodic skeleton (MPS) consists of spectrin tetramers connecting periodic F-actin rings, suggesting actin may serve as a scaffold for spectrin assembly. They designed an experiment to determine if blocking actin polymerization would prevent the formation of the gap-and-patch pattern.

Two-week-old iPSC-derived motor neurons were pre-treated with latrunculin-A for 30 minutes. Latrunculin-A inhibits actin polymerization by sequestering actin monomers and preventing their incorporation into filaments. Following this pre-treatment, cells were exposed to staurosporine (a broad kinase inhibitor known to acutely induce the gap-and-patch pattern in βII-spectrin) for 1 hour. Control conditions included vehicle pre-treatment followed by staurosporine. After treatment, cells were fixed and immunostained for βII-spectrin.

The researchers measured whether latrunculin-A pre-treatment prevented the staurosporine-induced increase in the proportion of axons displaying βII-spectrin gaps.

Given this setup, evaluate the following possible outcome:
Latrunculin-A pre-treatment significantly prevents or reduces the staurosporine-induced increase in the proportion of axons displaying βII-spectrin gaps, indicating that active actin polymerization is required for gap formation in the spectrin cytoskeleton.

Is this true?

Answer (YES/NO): YES